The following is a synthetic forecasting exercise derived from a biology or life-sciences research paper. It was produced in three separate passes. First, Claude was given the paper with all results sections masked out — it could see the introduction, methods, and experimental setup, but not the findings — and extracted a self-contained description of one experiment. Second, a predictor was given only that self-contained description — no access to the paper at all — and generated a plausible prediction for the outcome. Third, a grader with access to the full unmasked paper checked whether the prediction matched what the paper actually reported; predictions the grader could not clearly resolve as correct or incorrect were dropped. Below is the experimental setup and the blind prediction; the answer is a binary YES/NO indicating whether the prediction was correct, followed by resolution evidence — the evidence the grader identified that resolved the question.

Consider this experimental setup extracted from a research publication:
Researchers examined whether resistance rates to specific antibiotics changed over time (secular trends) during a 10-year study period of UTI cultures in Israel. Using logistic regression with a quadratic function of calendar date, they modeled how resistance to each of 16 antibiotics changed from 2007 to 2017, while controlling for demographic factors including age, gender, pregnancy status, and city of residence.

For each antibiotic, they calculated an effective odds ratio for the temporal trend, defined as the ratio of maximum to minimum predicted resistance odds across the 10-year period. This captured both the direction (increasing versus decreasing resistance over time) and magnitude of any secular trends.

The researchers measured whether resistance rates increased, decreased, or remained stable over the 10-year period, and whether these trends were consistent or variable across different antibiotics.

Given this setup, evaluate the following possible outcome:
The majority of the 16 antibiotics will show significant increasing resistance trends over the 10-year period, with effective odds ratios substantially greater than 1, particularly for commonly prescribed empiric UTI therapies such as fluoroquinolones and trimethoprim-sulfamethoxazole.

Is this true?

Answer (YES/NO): NO